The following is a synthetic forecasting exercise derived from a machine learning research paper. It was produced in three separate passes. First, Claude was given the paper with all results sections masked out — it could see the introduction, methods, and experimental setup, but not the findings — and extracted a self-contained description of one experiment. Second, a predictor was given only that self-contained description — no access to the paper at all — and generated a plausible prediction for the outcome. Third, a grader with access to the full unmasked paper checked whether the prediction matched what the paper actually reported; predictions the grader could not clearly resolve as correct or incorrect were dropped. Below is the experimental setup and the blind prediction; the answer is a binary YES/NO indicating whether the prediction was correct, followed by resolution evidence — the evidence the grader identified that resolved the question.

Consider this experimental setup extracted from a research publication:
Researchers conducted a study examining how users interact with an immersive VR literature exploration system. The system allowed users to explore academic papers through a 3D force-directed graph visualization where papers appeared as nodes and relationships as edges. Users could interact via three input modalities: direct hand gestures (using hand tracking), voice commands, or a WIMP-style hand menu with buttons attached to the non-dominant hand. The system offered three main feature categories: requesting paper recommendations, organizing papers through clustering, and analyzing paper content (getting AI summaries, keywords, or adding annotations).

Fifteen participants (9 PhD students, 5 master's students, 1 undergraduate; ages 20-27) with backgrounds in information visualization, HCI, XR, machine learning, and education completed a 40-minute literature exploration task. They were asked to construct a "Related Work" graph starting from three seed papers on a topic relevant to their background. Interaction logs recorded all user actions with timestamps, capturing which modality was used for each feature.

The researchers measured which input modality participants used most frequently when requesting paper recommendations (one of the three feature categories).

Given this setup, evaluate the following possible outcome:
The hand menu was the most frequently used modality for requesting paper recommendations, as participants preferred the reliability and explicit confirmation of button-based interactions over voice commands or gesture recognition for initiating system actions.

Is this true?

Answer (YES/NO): YES